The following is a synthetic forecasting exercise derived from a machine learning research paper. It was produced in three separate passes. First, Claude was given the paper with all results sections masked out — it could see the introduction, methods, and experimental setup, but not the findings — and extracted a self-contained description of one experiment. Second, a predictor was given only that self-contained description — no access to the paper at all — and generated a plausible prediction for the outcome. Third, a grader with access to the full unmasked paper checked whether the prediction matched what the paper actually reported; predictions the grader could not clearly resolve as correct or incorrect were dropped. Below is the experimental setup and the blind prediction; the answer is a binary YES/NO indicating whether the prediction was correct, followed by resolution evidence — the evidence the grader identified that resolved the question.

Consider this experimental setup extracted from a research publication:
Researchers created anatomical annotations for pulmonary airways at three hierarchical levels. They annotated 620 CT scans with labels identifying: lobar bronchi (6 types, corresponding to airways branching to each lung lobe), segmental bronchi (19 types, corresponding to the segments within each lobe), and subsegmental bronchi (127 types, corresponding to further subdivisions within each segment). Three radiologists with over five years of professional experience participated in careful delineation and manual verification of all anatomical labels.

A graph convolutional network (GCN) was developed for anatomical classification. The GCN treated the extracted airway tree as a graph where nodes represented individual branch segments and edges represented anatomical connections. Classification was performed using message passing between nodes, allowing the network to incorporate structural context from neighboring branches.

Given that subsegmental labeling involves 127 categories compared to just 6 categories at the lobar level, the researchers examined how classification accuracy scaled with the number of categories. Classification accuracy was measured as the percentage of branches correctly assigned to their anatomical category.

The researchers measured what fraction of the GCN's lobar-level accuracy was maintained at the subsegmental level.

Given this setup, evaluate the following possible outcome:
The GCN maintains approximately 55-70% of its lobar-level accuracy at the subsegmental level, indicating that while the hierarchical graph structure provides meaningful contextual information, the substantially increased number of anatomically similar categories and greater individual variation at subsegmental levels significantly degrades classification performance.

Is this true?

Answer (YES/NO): YES